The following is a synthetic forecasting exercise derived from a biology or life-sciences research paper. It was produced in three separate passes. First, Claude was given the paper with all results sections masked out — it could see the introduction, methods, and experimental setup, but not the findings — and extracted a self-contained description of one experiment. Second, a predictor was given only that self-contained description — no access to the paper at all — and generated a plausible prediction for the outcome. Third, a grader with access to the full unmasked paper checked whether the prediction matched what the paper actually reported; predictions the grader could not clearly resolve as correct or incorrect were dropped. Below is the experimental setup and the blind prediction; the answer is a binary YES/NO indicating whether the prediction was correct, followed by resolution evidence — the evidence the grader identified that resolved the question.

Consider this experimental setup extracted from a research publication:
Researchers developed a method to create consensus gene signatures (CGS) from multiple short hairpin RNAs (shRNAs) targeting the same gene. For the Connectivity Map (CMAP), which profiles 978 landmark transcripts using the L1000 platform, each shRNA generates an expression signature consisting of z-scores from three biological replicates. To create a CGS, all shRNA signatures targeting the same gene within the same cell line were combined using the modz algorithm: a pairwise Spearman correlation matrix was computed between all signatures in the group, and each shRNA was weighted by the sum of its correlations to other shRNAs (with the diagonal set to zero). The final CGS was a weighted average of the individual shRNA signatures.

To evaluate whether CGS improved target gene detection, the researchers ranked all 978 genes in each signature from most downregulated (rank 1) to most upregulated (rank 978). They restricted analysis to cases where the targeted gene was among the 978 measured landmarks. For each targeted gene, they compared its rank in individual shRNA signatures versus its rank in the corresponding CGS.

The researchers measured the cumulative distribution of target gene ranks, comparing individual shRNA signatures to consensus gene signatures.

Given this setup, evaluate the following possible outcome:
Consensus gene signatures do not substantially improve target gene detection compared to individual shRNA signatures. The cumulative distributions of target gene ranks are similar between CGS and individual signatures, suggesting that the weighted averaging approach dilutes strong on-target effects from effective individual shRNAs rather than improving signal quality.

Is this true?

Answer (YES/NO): NO